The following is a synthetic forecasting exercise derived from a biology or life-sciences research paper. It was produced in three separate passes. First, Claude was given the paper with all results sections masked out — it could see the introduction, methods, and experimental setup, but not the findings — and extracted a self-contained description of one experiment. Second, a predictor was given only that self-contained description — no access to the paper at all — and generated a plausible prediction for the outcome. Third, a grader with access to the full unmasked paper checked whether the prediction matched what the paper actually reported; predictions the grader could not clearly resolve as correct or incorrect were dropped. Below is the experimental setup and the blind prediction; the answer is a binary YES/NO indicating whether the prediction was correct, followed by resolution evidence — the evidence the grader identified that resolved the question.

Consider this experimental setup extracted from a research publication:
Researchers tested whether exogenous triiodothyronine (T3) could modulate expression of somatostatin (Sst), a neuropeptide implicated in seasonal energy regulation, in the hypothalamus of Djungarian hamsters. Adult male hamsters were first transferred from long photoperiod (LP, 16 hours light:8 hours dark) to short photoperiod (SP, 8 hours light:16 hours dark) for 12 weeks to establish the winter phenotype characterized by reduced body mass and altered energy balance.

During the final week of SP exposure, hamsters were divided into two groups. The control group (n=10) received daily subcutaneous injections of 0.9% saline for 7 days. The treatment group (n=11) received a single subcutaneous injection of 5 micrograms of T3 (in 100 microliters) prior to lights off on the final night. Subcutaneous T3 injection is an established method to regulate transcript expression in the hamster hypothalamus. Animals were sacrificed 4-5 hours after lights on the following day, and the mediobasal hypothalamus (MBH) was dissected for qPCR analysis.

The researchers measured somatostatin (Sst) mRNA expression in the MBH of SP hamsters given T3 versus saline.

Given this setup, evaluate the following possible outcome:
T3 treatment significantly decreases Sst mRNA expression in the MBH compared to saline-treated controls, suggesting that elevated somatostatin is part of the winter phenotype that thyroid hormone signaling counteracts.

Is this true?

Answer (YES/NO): YES